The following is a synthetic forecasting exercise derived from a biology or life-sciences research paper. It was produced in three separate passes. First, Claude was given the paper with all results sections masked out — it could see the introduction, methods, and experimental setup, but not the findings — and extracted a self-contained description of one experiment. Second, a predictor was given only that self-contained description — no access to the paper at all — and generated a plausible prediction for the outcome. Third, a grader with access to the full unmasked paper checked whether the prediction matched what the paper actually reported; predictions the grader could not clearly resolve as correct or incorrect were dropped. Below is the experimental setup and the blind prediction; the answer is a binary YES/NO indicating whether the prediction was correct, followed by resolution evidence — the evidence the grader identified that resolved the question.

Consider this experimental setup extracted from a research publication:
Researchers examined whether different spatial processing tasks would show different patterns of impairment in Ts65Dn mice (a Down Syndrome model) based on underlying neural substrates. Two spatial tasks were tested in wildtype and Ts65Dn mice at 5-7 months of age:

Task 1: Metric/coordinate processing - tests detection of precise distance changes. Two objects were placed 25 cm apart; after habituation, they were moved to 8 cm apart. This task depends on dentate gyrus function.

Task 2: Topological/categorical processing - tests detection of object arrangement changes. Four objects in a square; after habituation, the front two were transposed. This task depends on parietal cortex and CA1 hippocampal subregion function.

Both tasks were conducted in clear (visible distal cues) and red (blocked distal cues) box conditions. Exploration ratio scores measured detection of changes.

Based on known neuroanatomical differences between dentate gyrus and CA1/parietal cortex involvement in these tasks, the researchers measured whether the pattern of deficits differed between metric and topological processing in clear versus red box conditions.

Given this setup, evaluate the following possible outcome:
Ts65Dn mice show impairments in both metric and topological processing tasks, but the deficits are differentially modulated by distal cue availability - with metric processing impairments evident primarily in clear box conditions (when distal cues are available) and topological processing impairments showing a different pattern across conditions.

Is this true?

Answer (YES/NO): NO